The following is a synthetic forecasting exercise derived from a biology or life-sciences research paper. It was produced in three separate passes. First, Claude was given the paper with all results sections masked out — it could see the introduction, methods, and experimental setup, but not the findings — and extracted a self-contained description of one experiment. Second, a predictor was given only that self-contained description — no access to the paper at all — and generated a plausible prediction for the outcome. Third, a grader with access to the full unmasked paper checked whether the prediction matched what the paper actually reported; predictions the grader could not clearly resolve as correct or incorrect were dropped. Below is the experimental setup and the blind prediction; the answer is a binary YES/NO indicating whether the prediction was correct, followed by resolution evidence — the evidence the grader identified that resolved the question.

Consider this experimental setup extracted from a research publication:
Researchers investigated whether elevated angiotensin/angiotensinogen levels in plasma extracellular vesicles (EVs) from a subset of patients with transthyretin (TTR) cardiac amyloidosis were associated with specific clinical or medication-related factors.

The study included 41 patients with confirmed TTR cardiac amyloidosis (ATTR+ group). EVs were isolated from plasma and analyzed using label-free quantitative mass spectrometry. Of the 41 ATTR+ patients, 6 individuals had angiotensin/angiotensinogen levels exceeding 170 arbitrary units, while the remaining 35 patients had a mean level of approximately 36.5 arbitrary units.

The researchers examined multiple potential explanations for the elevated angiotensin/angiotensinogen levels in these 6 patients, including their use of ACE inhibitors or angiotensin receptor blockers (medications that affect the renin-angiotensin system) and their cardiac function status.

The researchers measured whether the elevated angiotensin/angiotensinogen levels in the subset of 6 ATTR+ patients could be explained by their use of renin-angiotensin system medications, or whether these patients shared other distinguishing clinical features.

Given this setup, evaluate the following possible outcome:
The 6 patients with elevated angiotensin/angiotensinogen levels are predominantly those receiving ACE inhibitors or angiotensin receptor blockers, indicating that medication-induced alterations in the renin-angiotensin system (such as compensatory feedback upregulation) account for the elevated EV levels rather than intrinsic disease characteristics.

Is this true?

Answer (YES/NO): NO